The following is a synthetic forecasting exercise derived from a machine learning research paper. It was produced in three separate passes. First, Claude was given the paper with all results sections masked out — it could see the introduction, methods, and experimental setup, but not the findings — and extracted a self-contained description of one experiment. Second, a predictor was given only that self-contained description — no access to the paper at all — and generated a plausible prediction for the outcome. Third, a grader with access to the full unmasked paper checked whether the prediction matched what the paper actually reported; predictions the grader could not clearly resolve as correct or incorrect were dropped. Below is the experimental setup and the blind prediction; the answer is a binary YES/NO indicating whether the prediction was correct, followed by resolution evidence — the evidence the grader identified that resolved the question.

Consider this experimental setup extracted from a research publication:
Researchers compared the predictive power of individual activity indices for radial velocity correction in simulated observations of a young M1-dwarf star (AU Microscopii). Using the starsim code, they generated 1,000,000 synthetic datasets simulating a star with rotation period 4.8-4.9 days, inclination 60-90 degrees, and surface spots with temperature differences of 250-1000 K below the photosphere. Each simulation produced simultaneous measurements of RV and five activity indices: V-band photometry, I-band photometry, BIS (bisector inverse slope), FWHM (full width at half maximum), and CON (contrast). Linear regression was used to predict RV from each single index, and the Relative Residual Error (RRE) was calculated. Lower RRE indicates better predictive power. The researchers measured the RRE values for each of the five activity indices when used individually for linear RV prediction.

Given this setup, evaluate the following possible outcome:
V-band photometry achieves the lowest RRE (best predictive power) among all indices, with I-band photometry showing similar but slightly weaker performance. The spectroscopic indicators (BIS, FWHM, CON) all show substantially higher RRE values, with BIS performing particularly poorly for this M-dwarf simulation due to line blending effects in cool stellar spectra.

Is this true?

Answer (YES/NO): NO